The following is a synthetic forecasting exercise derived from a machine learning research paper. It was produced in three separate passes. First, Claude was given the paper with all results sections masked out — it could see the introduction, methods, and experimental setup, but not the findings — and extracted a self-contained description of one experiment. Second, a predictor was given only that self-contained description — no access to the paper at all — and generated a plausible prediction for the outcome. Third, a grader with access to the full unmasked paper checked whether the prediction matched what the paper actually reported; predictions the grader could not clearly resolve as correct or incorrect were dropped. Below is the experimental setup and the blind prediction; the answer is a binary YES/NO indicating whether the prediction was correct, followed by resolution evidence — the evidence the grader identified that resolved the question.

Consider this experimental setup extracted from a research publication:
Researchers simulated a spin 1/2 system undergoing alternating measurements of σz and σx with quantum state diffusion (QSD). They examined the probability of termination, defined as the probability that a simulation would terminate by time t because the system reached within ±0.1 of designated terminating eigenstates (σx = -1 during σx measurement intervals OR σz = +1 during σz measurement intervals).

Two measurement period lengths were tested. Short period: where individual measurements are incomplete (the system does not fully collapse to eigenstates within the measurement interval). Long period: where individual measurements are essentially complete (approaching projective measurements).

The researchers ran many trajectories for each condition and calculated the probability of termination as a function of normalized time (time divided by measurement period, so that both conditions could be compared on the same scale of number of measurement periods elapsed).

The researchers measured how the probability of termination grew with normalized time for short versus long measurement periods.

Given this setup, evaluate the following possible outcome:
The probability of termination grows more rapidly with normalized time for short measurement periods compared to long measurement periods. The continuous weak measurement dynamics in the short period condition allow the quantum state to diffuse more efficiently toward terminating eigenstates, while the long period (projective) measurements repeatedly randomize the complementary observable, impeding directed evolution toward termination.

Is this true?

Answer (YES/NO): NO